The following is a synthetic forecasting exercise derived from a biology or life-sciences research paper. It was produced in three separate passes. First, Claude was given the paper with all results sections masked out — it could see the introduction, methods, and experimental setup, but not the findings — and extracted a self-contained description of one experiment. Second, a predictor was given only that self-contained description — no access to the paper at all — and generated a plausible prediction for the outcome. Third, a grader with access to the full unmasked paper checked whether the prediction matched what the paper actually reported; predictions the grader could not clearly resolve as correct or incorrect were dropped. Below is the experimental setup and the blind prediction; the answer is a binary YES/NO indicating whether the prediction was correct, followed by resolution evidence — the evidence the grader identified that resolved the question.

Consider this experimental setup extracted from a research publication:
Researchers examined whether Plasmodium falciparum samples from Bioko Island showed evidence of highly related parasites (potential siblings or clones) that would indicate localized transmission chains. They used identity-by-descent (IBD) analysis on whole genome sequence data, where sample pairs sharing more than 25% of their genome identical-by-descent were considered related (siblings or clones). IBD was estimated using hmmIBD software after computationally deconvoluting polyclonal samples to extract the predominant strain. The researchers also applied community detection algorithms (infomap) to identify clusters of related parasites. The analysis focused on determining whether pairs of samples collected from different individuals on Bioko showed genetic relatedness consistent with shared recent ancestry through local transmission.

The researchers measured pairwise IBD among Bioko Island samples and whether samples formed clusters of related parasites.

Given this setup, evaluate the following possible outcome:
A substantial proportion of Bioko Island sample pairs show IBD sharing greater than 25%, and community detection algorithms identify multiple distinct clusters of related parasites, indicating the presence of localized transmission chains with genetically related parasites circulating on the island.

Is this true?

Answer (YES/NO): NO